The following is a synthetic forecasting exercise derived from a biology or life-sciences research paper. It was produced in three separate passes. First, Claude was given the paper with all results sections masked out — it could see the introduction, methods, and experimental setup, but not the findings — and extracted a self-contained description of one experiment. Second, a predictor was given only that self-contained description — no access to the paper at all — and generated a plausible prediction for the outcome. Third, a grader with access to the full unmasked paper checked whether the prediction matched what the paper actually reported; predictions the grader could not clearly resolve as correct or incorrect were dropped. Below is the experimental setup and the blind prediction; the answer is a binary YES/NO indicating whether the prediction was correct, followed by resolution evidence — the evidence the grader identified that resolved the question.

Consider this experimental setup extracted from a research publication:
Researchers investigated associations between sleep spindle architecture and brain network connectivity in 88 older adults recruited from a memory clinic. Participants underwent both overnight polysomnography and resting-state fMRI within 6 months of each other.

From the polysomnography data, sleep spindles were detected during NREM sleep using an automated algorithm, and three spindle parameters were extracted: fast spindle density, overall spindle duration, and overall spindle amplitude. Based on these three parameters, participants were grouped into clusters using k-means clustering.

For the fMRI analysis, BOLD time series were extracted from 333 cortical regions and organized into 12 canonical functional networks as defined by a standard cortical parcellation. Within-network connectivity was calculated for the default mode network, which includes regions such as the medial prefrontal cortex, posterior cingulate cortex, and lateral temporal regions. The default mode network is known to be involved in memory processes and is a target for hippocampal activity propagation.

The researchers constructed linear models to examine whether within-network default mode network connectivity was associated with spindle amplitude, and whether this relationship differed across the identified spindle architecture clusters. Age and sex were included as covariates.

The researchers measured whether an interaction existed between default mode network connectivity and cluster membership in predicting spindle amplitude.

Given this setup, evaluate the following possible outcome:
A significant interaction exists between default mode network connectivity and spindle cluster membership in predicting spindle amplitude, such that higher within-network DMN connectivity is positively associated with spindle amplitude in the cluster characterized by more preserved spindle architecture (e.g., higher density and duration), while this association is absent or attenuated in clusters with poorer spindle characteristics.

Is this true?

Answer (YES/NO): NO